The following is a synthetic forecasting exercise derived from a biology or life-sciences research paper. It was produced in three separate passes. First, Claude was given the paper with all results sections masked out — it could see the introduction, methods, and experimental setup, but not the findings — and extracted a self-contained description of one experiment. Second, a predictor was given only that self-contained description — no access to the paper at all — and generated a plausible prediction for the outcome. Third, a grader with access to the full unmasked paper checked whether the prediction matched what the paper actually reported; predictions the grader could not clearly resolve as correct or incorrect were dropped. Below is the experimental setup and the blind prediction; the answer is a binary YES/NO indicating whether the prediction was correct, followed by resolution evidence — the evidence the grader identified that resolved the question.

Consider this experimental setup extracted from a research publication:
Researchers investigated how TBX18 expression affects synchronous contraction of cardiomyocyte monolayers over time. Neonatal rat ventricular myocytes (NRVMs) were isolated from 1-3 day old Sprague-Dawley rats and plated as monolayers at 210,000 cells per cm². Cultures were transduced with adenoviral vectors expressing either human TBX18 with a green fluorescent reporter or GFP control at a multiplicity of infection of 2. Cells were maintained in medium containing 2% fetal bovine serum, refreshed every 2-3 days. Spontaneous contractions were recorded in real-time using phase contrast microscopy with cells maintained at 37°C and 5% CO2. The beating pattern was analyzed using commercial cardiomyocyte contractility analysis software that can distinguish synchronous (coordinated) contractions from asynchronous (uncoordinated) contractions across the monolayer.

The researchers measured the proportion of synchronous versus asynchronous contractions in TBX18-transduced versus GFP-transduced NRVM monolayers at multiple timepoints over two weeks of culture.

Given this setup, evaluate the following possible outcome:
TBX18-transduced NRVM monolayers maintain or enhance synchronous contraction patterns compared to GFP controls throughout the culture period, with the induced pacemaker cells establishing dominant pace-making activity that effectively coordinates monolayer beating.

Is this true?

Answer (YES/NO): NO